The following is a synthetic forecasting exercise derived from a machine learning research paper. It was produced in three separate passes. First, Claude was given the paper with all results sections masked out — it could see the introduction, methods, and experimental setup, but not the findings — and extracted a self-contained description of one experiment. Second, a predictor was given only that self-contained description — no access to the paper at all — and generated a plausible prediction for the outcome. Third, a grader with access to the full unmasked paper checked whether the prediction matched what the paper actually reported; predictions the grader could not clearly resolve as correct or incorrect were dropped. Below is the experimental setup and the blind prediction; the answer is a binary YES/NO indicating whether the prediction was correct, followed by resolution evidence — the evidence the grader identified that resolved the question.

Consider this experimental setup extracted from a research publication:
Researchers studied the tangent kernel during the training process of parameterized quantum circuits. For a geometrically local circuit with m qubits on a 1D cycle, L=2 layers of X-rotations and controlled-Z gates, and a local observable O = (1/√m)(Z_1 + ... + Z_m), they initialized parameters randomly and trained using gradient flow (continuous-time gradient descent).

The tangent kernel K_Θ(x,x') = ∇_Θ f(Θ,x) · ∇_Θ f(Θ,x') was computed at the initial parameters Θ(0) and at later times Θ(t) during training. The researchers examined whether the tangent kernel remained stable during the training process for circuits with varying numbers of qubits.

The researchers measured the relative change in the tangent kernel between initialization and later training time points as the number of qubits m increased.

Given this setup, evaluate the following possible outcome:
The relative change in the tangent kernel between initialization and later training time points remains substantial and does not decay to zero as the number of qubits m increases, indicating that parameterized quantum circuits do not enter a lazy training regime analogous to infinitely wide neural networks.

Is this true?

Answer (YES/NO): NO